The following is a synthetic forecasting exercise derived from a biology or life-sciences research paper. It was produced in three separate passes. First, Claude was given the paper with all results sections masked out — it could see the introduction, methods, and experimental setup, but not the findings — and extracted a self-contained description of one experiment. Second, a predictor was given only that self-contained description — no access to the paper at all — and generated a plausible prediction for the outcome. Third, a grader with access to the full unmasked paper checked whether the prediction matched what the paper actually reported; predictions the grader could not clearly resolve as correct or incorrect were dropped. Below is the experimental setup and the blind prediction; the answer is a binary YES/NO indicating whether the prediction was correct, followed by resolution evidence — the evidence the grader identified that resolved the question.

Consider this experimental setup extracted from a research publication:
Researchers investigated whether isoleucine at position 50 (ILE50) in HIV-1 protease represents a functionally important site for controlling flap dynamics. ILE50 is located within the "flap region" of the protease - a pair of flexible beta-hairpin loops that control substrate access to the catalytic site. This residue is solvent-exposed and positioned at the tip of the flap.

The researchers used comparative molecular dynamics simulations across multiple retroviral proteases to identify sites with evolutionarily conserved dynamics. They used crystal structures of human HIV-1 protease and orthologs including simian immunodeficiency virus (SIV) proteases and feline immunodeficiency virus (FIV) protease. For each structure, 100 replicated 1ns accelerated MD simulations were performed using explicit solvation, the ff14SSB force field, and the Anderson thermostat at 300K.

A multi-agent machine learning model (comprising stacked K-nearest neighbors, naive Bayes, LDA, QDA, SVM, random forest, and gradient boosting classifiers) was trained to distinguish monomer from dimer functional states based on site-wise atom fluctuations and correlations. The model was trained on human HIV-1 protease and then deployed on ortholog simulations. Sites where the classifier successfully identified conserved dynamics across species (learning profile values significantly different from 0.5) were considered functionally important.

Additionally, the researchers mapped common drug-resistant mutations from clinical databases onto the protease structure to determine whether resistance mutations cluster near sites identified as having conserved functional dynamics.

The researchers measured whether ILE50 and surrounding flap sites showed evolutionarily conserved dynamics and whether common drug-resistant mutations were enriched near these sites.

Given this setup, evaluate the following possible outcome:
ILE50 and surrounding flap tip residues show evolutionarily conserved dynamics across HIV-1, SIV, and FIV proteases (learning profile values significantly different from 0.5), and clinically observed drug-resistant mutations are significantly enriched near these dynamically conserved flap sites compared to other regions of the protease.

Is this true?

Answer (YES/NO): NO